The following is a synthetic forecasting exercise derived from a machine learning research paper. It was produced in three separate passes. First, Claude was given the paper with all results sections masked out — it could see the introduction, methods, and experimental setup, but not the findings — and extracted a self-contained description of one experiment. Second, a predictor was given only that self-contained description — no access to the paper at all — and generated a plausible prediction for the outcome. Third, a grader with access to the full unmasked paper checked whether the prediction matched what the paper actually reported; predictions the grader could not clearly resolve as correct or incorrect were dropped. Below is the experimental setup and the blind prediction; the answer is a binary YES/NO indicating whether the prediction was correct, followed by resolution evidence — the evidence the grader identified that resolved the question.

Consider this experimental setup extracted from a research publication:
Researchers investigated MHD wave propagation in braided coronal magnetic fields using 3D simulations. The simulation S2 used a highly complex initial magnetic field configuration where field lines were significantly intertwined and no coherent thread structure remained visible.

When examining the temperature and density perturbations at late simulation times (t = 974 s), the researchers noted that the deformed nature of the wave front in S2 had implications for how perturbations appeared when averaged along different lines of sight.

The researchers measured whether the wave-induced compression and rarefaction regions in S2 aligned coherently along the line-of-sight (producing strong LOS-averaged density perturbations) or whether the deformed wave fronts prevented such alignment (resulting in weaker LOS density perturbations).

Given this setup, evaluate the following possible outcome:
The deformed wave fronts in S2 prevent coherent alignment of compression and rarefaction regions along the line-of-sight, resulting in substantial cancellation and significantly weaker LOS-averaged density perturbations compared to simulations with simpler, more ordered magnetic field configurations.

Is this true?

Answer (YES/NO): YES